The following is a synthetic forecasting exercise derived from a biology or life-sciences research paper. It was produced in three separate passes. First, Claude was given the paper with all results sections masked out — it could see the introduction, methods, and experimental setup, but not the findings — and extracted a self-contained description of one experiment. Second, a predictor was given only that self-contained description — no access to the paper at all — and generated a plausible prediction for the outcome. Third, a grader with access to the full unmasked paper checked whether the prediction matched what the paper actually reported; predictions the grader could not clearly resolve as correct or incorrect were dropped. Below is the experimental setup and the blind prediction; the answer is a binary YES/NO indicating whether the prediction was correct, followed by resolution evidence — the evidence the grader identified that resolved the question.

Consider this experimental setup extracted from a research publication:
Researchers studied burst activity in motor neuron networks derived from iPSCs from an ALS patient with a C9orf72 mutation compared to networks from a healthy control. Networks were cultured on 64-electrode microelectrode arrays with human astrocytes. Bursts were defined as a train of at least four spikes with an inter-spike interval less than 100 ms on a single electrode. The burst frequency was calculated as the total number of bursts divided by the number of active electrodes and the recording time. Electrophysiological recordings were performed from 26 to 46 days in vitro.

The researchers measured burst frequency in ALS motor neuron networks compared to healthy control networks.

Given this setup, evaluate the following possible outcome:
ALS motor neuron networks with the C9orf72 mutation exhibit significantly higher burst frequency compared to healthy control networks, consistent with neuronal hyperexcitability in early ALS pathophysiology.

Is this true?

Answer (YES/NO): NO